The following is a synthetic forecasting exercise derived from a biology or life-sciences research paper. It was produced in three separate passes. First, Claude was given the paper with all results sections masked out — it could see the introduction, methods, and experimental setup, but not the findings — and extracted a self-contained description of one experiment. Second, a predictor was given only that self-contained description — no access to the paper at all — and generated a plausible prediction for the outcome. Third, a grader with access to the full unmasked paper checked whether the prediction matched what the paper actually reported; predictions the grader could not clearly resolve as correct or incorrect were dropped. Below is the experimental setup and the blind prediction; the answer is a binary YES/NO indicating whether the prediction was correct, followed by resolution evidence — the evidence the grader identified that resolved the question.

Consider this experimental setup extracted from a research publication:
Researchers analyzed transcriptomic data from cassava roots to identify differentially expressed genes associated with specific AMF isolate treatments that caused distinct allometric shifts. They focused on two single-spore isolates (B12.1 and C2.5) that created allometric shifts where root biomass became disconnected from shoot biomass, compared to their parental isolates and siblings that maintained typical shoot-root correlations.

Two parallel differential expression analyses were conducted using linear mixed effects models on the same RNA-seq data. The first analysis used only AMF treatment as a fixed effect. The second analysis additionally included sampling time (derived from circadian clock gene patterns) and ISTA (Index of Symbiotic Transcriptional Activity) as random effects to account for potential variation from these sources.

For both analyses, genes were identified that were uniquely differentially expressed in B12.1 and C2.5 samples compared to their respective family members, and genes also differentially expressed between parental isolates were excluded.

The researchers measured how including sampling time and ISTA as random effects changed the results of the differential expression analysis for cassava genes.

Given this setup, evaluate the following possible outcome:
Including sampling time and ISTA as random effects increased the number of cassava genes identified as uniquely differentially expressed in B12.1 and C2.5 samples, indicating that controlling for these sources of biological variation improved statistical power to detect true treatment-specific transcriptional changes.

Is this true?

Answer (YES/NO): YES